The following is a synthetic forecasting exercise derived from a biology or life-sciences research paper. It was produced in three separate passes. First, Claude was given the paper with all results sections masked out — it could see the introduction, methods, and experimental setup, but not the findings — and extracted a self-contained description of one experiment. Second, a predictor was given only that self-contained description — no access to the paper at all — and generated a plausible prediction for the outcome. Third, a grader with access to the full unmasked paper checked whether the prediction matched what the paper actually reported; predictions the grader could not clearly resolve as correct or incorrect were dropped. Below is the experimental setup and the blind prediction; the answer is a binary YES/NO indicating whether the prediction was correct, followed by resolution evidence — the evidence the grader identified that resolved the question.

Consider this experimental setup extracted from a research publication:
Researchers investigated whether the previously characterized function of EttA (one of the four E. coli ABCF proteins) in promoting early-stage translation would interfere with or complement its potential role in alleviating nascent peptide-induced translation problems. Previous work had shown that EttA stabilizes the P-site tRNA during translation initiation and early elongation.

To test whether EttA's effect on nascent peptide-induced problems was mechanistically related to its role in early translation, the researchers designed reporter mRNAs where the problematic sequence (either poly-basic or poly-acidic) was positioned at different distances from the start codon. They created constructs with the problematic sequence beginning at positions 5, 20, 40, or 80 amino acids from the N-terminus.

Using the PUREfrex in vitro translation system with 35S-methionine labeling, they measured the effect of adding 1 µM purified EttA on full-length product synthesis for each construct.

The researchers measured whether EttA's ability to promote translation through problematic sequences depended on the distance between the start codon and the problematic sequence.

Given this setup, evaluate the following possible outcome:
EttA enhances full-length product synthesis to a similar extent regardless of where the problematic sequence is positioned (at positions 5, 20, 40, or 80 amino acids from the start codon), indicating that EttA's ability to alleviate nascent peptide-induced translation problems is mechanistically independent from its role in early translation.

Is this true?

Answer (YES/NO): NO